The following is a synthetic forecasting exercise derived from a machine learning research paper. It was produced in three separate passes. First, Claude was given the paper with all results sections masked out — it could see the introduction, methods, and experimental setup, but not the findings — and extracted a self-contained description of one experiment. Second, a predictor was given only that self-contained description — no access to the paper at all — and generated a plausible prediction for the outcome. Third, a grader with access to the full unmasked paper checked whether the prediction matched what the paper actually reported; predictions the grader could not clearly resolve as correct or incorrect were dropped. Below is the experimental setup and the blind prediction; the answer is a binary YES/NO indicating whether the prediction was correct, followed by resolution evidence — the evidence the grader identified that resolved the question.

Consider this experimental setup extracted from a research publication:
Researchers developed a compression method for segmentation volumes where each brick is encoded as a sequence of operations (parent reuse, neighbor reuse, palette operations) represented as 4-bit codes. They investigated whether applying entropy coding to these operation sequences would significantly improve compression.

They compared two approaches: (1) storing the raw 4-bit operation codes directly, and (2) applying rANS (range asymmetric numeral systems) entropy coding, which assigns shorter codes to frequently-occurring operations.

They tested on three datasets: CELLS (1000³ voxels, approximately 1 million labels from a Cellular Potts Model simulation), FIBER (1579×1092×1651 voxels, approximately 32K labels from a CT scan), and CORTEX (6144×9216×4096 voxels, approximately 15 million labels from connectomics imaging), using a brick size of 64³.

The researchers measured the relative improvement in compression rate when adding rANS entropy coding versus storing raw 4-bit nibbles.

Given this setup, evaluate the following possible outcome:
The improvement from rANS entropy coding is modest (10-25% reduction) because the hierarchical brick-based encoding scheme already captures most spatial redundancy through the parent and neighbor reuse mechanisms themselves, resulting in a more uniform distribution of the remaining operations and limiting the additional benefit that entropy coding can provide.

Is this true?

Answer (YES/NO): NO